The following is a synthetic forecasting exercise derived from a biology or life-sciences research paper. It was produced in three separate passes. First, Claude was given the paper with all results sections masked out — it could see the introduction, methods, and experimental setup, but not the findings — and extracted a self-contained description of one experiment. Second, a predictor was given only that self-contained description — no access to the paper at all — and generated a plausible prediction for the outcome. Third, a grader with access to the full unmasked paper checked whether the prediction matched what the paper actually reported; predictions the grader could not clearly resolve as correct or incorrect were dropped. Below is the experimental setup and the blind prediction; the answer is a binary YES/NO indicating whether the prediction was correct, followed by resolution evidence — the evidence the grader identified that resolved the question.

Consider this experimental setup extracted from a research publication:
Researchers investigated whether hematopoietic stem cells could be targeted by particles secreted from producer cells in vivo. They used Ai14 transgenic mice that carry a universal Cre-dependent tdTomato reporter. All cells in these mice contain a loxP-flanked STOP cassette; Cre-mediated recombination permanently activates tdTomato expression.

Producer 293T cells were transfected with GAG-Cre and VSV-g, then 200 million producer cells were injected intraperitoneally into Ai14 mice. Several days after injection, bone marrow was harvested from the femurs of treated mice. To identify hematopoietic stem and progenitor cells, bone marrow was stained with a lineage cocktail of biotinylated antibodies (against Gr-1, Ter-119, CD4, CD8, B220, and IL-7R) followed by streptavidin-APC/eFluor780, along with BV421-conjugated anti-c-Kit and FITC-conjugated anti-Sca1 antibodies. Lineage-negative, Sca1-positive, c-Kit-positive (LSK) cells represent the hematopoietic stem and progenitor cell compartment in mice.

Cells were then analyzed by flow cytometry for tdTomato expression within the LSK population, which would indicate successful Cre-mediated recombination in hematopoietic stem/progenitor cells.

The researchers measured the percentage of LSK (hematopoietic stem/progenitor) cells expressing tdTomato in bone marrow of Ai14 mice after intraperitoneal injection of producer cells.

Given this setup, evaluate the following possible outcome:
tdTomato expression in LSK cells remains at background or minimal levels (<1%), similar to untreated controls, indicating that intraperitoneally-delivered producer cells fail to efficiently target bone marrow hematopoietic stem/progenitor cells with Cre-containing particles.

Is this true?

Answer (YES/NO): NO